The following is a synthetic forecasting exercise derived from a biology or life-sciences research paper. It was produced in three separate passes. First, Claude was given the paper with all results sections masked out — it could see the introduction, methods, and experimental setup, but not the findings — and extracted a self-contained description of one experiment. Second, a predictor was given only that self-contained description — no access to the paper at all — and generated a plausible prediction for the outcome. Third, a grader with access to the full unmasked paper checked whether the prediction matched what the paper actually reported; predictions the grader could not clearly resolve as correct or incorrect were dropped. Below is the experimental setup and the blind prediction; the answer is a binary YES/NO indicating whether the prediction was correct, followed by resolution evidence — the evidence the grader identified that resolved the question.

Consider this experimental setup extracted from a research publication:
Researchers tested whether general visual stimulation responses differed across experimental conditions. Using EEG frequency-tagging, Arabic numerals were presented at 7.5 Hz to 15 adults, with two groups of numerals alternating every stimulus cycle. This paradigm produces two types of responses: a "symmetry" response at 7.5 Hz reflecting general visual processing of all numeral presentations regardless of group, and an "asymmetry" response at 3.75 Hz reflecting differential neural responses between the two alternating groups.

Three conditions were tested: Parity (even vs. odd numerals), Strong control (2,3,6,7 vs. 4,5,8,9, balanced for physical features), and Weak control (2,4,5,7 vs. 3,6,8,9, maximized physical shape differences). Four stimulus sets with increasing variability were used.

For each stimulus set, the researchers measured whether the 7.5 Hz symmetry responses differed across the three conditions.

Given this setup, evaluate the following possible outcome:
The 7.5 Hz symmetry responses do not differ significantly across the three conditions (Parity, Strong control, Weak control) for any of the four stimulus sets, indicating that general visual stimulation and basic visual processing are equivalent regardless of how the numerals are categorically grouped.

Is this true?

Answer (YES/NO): YES